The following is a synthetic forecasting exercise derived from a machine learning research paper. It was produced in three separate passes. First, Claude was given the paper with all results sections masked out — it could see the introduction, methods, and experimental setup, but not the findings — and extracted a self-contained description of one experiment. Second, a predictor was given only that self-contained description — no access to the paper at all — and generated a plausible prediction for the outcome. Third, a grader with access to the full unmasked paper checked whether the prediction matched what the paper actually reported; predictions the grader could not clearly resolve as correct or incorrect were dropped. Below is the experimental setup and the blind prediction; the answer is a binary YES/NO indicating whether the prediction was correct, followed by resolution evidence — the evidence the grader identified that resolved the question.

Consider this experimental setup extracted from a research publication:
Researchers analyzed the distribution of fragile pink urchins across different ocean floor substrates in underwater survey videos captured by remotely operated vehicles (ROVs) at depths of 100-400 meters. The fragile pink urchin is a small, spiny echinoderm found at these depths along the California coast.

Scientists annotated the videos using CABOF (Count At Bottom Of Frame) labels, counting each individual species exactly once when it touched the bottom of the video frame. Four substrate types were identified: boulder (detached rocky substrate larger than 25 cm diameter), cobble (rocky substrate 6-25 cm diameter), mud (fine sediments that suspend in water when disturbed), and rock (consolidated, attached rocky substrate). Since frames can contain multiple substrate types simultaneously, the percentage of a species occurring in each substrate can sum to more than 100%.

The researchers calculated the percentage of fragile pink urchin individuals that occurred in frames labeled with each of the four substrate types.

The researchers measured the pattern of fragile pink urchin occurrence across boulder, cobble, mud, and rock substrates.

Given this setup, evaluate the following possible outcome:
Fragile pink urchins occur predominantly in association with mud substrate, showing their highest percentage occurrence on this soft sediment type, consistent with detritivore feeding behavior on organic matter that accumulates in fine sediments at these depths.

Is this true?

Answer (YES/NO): YES